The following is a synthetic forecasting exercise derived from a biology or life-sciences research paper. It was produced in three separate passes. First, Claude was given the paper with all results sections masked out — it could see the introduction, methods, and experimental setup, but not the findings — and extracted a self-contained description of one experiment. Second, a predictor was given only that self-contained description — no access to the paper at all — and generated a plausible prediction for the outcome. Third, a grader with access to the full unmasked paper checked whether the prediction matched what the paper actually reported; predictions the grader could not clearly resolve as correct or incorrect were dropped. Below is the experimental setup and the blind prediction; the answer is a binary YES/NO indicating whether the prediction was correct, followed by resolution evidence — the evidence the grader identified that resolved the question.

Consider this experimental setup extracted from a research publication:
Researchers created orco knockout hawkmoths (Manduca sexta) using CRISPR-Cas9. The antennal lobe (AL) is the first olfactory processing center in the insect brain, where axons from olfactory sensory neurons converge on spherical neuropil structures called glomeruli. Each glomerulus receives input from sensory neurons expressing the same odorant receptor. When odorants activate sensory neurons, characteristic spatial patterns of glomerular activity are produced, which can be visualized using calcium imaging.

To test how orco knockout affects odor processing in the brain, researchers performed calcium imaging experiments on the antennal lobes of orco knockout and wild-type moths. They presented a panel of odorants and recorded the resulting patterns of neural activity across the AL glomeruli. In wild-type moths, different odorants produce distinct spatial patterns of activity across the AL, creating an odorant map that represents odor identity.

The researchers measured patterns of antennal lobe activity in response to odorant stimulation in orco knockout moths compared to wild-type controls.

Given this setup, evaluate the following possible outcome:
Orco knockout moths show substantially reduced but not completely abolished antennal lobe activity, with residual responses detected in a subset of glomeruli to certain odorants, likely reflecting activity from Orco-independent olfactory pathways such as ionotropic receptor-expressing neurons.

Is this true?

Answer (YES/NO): YES